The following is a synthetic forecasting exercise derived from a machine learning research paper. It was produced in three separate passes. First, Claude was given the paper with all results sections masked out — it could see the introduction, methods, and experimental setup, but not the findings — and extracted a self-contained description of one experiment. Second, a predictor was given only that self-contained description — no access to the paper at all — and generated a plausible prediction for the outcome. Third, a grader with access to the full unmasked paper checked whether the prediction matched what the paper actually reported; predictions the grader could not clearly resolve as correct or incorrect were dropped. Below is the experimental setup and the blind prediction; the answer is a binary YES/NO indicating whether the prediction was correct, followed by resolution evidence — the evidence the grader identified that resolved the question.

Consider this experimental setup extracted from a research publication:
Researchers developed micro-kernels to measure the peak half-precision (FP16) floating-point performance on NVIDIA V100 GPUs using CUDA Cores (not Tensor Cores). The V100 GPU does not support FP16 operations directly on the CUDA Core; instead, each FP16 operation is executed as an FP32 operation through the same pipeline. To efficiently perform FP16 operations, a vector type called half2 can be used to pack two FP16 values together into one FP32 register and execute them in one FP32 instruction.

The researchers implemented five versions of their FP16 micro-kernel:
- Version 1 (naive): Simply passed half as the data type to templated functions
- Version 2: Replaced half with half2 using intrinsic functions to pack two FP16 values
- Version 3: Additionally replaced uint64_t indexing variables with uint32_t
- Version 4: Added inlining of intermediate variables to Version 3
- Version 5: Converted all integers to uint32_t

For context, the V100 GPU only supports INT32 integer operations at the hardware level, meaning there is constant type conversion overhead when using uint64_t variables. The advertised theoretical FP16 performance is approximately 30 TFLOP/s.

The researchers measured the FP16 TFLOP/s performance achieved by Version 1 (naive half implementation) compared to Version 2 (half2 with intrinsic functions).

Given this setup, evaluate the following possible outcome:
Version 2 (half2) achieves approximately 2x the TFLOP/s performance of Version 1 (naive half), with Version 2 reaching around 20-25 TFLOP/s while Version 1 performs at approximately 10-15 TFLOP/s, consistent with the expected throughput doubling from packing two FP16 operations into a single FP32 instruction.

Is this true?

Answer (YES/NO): NO